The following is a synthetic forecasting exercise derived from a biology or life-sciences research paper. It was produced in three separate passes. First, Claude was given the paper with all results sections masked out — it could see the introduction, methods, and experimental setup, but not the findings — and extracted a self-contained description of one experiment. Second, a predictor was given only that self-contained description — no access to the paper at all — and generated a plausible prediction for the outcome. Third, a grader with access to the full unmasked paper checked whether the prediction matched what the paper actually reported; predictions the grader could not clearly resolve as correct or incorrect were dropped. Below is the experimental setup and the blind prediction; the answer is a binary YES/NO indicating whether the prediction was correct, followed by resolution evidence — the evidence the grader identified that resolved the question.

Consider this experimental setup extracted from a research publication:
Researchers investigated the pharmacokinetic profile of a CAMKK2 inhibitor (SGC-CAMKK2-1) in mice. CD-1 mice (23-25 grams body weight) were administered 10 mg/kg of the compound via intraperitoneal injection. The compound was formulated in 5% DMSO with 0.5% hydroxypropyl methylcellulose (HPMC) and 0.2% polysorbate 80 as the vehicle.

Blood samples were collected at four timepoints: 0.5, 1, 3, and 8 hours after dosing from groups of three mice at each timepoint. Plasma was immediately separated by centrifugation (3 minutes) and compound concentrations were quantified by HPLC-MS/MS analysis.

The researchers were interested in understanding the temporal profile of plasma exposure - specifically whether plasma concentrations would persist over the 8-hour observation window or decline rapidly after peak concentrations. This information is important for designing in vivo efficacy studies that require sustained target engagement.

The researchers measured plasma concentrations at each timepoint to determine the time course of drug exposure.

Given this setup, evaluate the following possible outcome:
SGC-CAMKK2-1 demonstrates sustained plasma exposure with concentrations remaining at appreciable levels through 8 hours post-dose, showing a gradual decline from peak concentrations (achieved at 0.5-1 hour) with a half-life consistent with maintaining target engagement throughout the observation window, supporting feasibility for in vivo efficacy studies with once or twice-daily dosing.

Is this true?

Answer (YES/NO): NO